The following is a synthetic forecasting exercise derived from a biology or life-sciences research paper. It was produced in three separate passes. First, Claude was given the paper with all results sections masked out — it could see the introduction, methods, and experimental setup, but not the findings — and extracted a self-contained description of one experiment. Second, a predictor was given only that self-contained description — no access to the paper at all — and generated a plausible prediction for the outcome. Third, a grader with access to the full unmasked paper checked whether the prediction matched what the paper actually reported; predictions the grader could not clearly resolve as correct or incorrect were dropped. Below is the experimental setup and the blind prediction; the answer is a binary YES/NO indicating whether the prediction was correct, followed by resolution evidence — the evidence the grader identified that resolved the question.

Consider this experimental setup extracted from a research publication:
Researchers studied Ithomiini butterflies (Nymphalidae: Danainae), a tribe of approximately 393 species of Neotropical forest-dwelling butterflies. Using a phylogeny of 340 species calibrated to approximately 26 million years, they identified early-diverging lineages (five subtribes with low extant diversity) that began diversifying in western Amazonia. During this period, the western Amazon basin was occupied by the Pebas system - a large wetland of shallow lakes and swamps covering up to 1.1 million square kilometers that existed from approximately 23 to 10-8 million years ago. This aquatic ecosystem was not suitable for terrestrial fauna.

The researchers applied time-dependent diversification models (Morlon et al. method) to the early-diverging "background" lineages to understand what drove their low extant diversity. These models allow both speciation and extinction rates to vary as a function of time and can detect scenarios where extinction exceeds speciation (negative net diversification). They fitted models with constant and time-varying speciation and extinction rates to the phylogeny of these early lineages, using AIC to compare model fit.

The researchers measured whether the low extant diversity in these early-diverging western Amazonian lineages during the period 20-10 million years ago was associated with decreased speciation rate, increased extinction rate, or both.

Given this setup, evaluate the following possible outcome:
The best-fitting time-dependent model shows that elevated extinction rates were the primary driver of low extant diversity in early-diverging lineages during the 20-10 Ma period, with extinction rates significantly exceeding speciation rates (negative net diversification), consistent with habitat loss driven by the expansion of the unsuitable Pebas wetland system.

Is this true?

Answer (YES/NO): YES